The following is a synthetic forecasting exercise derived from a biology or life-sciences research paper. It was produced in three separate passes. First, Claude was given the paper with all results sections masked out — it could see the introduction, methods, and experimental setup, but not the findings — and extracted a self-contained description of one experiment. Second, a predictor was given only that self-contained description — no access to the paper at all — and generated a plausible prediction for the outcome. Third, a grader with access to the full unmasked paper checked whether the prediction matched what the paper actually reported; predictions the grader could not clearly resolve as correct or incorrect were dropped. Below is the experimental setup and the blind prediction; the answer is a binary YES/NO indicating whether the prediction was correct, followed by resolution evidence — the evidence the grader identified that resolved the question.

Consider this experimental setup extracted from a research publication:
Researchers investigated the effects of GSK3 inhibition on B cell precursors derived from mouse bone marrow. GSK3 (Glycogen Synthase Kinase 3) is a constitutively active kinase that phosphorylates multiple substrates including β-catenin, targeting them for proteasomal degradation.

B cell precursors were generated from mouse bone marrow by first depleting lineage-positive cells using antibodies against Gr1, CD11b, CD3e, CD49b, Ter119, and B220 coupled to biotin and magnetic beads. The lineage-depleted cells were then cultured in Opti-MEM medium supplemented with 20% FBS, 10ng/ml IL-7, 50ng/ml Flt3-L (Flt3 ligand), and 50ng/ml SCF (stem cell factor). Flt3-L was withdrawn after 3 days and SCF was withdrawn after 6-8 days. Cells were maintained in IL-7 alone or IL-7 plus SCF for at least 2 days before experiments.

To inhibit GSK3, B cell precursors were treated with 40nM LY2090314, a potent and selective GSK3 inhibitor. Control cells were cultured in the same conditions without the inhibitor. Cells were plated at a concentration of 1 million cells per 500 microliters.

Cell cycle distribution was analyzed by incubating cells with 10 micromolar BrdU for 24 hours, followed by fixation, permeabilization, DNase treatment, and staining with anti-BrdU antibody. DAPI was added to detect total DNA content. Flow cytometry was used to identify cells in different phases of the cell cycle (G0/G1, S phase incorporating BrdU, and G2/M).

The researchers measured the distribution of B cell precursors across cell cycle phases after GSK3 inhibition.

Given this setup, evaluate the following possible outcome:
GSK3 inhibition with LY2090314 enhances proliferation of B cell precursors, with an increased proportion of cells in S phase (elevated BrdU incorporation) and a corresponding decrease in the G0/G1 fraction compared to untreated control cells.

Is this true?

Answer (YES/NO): NO